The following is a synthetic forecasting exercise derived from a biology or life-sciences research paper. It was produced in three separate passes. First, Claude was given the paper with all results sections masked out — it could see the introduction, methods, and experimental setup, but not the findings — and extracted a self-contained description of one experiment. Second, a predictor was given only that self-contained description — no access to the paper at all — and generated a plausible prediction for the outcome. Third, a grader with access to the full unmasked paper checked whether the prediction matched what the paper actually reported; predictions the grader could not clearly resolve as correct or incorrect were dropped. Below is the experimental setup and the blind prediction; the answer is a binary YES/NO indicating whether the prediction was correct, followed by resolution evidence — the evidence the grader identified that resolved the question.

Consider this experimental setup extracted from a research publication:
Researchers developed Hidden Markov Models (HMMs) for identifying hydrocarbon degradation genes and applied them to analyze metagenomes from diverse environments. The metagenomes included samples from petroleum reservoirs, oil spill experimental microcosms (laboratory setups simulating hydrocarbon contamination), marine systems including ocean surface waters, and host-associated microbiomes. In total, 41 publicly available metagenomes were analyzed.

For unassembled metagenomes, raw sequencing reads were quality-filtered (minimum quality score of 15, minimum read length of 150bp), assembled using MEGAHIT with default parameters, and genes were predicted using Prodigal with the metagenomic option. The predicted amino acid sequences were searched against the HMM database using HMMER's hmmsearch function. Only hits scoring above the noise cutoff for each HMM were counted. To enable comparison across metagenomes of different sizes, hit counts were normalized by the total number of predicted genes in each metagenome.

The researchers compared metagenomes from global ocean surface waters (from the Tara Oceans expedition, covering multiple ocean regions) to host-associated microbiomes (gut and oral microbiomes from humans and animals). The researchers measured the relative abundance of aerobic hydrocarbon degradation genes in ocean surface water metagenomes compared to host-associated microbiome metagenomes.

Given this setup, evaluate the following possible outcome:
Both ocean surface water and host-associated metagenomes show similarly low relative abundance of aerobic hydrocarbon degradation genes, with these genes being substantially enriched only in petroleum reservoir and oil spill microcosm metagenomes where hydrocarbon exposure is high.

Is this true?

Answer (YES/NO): NO